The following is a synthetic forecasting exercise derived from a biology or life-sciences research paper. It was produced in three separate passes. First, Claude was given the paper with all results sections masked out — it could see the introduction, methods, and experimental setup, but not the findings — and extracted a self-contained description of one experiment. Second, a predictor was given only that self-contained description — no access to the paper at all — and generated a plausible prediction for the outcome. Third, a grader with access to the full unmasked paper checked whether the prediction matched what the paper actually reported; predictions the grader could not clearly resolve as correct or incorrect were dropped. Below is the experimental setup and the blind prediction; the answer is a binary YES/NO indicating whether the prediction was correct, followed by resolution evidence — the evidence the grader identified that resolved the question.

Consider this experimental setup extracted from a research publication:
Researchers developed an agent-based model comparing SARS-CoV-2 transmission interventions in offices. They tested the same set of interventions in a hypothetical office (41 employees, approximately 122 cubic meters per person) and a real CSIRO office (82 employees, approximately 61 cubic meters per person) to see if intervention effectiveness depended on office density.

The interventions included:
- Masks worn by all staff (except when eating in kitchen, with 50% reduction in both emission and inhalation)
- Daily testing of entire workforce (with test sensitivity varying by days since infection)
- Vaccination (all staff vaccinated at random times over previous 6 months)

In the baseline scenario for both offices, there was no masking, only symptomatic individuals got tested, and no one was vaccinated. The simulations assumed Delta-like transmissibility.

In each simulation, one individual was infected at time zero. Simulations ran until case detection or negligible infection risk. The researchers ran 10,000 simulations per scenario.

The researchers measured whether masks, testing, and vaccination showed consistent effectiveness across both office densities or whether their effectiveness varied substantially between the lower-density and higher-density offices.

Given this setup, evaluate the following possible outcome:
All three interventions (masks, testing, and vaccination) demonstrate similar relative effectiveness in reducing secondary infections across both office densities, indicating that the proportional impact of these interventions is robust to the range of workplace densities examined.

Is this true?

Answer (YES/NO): YES